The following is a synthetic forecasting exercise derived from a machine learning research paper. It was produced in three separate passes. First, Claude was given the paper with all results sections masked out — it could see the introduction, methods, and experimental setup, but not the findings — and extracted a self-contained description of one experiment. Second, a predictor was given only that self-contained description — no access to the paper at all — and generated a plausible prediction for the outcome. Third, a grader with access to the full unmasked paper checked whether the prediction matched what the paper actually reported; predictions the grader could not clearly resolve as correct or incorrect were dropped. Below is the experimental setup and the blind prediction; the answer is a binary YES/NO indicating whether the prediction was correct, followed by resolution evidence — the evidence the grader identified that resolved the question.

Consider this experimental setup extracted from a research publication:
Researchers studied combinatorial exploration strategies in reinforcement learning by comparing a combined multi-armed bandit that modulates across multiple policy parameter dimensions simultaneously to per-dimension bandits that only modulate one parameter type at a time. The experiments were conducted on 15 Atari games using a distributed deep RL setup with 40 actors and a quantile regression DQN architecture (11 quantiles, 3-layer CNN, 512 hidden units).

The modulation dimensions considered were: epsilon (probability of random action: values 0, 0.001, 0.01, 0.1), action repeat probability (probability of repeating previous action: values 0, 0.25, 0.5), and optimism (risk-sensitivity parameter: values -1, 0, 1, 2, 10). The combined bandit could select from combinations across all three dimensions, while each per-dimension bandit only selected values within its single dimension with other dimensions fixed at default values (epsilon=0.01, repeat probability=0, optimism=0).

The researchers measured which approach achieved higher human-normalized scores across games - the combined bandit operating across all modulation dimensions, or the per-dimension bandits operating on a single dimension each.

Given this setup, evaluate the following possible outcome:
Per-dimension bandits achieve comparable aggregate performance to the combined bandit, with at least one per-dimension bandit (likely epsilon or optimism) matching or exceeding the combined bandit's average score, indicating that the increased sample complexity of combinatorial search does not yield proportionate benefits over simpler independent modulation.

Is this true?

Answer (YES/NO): YES